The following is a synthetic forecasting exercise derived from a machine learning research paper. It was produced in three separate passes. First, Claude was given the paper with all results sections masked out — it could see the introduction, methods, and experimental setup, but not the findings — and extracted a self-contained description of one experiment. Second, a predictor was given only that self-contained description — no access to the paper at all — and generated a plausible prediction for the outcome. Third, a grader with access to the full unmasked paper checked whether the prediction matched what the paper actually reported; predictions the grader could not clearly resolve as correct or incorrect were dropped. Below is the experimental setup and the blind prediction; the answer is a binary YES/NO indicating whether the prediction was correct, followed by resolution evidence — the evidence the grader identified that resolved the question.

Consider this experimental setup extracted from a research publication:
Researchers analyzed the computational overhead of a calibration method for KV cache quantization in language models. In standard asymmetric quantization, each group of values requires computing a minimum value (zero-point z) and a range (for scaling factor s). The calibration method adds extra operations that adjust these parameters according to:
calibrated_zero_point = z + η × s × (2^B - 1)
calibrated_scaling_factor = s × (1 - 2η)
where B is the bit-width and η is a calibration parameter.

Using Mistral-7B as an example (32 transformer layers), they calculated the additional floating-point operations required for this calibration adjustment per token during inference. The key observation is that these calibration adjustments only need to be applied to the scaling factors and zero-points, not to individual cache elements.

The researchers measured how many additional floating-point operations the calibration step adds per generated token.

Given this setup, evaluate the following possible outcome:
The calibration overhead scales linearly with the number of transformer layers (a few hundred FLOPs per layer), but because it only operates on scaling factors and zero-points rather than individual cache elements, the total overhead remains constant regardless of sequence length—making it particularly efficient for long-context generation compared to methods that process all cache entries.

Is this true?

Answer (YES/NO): NO